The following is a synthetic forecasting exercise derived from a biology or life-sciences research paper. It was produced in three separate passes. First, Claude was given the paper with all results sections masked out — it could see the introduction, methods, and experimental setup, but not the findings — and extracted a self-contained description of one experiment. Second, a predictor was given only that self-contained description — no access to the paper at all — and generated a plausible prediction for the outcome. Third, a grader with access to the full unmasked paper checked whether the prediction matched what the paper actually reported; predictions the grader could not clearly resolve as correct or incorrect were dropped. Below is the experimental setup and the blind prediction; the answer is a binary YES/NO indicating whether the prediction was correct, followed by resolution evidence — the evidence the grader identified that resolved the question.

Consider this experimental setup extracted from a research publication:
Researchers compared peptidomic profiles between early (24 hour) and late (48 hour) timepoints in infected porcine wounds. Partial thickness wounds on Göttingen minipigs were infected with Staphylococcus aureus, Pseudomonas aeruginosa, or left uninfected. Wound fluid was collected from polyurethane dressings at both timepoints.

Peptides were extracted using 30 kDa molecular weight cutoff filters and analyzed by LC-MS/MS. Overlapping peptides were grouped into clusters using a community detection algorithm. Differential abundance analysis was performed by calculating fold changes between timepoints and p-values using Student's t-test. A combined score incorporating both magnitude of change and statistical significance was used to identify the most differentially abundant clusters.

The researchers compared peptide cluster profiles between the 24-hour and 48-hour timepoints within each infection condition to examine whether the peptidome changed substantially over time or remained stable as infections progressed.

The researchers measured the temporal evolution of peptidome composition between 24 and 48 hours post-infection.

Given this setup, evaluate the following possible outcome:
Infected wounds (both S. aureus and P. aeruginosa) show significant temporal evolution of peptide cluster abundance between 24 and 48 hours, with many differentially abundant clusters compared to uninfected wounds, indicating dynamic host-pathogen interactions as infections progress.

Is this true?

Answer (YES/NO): YES